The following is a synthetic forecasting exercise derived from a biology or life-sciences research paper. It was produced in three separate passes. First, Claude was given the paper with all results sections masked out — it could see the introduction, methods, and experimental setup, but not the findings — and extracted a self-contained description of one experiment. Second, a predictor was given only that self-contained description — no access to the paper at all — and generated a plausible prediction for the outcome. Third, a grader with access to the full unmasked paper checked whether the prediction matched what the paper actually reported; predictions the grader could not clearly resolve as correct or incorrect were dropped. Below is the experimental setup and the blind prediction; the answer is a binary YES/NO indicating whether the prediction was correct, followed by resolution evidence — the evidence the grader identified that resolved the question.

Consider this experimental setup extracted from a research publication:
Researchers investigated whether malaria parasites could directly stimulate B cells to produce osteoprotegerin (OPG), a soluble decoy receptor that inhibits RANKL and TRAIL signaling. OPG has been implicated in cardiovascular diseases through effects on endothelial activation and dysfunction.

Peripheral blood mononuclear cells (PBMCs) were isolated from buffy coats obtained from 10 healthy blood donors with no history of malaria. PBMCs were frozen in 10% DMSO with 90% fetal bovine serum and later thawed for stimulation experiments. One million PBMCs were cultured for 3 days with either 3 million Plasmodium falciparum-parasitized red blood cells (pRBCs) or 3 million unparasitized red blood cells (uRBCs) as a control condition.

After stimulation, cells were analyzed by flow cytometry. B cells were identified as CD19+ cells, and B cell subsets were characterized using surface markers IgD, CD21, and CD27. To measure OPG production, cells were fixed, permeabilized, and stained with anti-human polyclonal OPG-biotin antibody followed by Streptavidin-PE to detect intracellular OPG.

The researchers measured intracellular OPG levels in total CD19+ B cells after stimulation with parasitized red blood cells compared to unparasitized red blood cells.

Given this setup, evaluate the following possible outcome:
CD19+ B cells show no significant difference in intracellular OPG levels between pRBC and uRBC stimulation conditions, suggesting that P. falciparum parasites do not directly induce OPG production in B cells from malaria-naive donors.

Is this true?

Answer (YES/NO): NO